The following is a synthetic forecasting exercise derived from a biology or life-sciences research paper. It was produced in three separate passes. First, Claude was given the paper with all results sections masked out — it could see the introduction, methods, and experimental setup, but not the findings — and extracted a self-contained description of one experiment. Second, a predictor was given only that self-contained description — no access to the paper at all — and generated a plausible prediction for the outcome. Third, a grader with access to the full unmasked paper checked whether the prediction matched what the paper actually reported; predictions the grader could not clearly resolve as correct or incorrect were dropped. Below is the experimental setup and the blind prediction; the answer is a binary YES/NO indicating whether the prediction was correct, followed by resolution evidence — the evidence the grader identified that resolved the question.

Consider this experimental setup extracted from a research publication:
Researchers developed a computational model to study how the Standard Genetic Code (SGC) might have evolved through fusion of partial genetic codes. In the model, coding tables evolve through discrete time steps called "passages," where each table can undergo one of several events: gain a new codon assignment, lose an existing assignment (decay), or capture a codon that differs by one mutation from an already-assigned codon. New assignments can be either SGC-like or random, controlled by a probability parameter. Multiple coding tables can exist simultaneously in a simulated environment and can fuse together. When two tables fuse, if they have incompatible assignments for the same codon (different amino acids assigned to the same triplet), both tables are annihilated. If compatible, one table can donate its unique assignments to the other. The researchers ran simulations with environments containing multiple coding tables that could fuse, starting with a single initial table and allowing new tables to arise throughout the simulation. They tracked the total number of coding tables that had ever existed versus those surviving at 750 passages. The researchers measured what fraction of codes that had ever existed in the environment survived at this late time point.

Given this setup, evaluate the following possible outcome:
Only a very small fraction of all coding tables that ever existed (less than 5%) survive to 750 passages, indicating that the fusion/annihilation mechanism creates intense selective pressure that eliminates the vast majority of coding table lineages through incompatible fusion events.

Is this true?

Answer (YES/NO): NO